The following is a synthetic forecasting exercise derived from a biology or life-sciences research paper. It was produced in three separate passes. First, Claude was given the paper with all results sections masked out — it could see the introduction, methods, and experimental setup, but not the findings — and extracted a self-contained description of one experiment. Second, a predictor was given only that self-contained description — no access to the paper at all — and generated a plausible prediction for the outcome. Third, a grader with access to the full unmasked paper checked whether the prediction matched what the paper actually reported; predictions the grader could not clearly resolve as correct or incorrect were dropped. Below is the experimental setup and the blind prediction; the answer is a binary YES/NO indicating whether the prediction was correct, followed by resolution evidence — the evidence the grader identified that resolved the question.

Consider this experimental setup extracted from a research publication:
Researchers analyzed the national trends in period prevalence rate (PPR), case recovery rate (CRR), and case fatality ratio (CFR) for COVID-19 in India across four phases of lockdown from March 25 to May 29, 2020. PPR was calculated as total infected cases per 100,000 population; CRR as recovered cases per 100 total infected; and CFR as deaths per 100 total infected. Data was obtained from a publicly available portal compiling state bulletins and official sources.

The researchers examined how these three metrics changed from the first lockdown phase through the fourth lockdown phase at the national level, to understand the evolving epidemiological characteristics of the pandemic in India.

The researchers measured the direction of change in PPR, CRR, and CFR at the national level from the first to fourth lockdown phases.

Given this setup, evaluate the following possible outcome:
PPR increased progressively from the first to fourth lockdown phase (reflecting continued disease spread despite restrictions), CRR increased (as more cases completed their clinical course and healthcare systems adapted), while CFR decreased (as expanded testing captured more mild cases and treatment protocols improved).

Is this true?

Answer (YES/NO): YES